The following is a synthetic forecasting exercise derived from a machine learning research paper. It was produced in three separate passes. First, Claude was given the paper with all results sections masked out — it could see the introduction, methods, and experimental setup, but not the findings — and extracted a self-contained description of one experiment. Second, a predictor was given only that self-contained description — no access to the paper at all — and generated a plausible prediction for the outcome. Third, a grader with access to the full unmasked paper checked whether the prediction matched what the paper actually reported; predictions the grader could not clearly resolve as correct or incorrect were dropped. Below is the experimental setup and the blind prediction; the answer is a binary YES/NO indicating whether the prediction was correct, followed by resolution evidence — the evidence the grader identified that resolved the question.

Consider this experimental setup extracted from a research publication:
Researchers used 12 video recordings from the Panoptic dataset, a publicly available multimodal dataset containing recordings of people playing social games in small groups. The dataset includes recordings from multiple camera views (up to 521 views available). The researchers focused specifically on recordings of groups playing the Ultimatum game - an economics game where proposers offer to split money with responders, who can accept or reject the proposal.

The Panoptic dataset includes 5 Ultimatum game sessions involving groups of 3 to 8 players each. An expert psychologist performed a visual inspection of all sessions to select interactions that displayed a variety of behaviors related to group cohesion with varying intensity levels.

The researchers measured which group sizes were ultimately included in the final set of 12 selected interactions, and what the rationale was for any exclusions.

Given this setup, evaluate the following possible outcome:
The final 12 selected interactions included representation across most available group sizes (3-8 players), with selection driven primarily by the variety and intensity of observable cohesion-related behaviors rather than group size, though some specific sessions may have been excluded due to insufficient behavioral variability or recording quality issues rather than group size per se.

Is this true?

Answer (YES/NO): NO